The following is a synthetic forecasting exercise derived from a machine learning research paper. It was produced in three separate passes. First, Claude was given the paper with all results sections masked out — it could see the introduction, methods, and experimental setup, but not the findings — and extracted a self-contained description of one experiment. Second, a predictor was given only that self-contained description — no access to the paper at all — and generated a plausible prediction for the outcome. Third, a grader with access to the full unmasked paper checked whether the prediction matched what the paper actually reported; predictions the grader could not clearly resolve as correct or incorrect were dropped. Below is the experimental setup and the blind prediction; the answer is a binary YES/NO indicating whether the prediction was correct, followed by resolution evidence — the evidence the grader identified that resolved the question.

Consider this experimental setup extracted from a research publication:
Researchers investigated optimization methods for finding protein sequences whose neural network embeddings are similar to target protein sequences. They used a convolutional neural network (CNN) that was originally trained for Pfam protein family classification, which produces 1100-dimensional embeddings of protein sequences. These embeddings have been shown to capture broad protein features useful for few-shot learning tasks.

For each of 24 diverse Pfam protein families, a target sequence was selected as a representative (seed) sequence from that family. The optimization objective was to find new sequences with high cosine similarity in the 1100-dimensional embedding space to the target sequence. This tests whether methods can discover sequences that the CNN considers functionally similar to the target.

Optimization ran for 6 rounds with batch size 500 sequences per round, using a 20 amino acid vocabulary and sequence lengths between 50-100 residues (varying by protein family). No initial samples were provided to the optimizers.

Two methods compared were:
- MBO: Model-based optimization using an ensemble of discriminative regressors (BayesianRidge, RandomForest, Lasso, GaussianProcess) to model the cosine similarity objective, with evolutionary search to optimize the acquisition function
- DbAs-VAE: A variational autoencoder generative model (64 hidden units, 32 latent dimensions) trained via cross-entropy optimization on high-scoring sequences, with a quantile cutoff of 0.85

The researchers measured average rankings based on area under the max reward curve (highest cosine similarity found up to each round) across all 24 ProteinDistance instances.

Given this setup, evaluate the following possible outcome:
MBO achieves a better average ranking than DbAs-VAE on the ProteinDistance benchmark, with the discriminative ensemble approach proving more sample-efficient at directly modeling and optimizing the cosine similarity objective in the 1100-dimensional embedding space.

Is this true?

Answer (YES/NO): YES